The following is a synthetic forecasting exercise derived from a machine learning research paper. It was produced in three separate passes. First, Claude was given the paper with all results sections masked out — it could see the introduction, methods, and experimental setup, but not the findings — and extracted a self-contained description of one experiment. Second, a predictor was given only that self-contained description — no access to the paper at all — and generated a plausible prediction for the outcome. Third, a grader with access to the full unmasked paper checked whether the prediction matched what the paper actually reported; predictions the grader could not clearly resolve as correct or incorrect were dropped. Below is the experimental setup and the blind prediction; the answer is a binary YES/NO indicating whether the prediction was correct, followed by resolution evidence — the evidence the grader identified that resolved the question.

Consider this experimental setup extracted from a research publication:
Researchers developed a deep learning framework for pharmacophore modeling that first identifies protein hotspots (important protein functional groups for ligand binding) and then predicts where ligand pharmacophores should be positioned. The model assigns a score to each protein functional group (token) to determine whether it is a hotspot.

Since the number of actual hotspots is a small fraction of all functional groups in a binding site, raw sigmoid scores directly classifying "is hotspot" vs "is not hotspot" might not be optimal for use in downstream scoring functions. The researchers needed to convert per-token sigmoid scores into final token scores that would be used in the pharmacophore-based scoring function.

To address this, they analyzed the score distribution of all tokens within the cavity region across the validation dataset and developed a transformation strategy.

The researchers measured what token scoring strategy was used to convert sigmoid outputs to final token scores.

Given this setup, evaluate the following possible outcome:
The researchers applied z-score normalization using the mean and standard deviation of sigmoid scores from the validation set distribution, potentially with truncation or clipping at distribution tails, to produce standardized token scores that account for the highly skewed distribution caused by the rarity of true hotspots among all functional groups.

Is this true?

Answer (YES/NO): NO